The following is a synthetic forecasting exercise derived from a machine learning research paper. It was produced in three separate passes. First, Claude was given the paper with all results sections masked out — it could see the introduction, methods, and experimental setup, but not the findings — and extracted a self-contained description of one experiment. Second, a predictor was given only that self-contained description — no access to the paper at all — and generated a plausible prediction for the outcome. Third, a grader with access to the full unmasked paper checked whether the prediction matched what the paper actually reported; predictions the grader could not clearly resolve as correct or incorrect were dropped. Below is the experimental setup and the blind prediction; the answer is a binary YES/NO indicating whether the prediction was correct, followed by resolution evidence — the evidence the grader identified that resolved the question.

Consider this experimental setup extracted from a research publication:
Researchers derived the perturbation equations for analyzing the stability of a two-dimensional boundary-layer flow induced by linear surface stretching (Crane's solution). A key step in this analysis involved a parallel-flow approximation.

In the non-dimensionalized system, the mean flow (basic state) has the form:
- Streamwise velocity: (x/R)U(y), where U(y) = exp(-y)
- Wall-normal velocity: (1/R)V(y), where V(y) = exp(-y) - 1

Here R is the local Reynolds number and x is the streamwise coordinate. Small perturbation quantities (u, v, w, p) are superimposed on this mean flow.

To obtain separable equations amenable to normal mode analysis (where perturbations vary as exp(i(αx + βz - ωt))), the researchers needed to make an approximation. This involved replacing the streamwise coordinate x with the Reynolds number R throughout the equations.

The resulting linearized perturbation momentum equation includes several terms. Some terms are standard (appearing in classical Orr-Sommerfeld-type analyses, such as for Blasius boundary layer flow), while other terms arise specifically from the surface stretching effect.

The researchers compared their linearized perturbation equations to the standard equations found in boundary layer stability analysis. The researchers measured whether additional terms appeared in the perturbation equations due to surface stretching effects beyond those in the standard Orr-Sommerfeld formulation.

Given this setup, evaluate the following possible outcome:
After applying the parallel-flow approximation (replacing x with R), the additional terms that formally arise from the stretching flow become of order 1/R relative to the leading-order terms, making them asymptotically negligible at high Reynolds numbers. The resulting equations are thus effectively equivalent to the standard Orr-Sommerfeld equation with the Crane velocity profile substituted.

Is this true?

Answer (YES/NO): YES